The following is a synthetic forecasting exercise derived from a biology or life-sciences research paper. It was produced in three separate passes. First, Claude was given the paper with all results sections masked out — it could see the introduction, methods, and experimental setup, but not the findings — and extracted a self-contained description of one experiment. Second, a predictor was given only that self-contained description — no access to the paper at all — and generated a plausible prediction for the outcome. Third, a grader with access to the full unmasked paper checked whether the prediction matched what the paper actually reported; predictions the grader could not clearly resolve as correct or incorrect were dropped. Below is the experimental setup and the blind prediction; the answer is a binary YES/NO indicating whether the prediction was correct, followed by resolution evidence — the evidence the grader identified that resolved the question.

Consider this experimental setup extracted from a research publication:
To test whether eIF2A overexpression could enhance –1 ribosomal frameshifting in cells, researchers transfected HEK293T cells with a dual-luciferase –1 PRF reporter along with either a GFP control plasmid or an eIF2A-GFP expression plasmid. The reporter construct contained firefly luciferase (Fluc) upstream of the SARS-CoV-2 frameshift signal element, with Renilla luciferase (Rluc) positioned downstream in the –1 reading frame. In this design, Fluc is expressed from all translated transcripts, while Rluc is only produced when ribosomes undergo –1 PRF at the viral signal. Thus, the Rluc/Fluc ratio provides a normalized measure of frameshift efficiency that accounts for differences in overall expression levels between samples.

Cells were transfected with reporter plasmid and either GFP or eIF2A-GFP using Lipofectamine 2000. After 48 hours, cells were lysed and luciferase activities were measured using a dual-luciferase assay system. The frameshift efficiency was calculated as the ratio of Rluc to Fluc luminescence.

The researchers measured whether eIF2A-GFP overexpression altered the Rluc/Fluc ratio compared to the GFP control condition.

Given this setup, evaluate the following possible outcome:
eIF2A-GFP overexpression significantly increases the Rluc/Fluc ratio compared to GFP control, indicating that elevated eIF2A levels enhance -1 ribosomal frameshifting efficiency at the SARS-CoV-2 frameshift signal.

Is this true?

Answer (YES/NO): YES